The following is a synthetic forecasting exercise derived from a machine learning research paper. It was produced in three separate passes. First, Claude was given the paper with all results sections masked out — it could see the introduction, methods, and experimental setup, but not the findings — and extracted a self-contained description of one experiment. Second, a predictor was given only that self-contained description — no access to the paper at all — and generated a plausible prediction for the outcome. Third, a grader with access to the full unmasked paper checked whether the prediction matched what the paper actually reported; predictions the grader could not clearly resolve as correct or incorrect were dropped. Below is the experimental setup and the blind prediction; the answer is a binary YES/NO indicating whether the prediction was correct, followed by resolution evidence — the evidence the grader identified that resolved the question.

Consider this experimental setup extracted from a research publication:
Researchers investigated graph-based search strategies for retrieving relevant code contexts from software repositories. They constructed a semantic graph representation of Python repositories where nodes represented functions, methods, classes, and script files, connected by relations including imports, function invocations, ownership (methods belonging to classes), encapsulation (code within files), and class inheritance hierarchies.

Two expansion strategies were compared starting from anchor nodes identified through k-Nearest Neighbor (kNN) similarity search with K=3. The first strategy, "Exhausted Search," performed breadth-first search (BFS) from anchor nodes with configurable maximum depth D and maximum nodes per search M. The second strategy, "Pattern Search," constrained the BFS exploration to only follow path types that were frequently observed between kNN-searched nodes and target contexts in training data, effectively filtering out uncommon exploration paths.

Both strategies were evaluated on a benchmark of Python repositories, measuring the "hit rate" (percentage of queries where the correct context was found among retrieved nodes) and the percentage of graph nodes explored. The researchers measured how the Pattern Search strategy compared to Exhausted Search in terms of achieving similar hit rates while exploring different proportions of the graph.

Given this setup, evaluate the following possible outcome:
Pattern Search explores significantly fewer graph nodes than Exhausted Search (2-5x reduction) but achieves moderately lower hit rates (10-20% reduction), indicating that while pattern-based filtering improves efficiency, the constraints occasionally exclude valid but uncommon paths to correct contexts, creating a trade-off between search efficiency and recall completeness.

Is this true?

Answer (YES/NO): NO